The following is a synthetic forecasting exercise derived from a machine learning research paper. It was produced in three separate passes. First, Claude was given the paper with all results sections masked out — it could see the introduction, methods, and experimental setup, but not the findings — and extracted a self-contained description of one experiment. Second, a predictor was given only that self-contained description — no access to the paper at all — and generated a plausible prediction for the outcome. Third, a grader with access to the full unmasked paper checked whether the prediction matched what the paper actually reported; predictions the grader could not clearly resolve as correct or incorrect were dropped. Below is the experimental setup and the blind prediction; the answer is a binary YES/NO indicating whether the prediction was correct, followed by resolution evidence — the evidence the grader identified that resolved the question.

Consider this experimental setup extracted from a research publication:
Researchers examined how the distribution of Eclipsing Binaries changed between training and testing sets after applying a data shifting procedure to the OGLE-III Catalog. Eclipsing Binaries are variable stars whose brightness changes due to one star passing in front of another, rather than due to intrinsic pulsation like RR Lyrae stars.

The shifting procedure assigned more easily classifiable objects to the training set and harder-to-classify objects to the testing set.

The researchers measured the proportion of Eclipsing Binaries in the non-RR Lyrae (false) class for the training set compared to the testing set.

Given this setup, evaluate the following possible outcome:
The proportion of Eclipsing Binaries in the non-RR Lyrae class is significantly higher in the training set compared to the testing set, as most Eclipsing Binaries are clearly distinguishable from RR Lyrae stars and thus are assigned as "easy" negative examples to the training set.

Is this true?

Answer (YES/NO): NO